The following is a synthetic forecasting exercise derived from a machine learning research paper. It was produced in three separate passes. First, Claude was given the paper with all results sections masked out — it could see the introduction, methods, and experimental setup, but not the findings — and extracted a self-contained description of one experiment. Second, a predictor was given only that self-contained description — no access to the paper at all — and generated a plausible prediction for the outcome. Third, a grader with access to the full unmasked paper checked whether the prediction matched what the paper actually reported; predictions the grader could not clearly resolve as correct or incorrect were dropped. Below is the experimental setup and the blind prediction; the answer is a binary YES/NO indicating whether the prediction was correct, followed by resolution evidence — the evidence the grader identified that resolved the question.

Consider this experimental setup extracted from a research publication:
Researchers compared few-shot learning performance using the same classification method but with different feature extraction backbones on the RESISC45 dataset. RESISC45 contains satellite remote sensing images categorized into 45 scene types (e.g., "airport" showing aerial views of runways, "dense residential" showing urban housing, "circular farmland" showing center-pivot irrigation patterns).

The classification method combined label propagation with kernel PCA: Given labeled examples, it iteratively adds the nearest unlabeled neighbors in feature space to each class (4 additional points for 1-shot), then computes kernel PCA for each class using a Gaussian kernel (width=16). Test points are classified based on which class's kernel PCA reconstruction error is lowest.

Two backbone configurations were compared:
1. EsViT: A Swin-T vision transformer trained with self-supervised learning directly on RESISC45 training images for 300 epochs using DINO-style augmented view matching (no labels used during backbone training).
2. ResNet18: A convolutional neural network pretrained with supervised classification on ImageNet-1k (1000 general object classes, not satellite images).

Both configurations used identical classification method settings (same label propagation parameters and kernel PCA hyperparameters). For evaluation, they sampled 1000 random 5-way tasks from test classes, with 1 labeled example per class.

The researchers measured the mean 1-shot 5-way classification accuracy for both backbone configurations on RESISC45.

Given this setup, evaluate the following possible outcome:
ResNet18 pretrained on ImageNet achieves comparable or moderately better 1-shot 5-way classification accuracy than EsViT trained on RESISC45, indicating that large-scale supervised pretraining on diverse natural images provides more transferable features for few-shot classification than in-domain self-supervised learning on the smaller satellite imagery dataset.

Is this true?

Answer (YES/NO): NO